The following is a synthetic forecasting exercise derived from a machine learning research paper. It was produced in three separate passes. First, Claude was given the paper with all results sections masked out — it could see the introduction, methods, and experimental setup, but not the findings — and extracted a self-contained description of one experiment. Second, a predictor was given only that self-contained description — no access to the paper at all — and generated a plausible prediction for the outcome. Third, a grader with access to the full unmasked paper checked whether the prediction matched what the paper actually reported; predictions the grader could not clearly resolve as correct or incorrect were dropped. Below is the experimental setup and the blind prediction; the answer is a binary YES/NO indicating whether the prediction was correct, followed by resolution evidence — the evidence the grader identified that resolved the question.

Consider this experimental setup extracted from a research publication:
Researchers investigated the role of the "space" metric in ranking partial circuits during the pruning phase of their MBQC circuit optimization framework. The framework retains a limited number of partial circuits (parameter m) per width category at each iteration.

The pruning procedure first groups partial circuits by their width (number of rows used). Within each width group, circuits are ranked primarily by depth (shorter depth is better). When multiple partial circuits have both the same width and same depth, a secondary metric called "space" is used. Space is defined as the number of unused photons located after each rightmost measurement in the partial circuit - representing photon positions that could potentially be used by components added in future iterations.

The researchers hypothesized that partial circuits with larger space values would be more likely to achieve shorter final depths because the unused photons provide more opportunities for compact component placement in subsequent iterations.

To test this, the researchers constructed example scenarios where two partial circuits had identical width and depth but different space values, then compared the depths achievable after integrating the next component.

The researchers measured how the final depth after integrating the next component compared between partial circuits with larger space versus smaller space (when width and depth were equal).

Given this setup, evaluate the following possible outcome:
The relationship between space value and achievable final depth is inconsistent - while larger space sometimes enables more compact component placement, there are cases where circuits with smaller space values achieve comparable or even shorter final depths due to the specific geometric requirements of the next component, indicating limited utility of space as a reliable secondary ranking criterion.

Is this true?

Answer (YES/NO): NO